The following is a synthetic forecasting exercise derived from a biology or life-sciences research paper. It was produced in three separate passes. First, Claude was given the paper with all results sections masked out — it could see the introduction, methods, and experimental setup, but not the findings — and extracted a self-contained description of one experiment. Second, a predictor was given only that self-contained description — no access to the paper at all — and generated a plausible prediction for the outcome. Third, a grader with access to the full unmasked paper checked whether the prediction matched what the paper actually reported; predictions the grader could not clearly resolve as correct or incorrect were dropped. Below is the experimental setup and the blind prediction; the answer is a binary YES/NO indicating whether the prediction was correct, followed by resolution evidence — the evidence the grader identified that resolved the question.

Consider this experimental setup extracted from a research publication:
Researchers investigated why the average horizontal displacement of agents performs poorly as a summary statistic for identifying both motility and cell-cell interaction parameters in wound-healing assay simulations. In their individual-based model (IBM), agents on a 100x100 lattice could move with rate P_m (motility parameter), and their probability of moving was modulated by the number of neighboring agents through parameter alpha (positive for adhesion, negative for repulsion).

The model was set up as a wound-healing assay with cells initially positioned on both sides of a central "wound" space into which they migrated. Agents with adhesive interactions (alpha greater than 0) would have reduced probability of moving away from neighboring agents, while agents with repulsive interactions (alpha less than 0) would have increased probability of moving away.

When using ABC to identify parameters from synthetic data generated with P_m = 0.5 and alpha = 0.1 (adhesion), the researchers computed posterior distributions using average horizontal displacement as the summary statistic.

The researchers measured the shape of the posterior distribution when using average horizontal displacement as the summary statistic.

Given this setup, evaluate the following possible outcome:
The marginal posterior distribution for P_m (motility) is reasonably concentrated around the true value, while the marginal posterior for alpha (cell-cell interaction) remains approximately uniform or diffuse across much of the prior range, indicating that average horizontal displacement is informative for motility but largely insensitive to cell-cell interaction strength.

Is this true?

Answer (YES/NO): NO